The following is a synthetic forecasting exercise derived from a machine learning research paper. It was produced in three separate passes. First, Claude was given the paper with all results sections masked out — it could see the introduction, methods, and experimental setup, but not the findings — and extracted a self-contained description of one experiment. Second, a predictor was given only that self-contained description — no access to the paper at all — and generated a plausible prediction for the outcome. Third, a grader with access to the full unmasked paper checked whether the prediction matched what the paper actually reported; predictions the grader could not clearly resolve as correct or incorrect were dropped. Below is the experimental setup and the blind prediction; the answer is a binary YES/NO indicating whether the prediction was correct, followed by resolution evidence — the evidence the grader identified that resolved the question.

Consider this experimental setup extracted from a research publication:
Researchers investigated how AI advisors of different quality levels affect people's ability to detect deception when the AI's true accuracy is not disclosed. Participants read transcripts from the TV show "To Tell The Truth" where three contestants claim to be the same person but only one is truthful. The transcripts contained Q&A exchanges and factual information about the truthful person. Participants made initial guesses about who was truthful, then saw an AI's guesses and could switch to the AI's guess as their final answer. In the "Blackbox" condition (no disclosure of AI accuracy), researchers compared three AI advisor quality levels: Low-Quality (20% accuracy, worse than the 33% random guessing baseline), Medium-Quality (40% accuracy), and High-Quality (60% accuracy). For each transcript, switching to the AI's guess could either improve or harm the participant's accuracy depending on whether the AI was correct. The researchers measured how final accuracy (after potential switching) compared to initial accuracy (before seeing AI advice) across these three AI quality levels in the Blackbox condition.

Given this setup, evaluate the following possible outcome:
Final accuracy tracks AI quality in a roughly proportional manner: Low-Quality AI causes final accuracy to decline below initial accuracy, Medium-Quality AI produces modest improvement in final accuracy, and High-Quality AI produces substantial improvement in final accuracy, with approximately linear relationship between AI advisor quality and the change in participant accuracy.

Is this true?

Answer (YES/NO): NO